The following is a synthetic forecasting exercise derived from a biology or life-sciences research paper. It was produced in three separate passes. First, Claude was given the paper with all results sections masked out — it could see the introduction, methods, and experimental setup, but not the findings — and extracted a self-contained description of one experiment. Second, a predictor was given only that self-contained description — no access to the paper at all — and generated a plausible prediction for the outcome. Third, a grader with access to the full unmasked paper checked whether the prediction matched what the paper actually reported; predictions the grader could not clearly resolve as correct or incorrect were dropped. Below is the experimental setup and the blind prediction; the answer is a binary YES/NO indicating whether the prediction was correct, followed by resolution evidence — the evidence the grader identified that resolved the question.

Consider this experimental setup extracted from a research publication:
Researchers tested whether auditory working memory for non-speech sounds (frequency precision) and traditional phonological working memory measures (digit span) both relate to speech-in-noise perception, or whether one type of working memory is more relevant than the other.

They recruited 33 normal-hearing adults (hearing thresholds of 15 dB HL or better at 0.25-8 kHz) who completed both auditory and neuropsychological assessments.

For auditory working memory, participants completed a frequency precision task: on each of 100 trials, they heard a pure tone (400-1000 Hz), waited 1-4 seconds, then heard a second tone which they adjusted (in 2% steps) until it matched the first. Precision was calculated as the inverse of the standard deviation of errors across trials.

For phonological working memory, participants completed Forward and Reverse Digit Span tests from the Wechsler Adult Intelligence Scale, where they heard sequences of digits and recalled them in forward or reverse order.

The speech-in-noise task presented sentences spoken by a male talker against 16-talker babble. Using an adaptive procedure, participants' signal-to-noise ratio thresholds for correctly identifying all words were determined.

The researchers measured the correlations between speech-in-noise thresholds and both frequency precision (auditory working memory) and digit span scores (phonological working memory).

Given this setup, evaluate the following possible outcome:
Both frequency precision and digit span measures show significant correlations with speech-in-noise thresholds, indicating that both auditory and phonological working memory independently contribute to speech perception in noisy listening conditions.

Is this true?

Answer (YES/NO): NO